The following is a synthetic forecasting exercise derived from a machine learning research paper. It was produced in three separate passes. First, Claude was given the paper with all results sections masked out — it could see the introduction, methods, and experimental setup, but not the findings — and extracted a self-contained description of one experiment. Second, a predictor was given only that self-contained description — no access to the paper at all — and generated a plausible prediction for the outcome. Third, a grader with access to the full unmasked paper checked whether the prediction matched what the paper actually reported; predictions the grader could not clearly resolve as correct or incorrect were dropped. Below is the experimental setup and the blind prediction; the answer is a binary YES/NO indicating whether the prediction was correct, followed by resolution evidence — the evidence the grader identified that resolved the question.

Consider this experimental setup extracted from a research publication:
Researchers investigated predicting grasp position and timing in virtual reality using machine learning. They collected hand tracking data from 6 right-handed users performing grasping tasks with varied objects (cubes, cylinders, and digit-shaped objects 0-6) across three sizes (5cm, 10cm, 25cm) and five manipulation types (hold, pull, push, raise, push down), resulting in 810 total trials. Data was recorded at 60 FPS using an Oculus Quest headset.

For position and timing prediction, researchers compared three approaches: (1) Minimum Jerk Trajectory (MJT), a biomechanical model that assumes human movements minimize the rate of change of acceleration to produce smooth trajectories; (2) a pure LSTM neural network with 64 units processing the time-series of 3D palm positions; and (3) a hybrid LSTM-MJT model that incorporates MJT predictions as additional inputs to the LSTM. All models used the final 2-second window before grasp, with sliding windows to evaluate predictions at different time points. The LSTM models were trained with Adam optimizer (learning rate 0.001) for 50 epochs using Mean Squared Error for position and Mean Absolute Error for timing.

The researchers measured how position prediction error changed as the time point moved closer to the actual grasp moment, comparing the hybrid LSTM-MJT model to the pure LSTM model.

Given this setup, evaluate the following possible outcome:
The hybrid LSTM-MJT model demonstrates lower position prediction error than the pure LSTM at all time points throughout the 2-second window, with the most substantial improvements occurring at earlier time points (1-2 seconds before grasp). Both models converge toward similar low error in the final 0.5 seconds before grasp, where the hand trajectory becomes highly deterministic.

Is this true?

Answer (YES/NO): NO